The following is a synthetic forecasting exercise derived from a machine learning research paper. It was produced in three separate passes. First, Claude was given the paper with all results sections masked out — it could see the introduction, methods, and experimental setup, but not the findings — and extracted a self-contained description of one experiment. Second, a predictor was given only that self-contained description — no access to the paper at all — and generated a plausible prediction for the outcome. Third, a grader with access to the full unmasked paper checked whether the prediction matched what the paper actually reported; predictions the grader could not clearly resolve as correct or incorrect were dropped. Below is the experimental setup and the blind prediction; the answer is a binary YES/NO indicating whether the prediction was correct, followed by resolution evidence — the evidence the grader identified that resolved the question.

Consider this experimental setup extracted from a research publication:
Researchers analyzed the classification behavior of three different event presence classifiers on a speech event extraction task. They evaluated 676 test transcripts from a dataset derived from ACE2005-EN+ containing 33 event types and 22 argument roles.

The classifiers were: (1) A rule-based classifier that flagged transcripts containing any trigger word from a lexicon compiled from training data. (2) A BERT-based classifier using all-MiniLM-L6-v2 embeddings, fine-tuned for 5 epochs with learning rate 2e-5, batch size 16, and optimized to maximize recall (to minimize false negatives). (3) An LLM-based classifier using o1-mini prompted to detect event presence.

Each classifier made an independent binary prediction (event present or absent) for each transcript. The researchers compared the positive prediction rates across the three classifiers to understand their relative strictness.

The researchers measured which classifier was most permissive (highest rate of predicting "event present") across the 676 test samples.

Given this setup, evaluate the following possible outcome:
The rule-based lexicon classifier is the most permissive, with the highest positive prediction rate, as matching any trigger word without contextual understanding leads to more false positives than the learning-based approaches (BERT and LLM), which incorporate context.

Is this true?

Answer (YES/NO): NO